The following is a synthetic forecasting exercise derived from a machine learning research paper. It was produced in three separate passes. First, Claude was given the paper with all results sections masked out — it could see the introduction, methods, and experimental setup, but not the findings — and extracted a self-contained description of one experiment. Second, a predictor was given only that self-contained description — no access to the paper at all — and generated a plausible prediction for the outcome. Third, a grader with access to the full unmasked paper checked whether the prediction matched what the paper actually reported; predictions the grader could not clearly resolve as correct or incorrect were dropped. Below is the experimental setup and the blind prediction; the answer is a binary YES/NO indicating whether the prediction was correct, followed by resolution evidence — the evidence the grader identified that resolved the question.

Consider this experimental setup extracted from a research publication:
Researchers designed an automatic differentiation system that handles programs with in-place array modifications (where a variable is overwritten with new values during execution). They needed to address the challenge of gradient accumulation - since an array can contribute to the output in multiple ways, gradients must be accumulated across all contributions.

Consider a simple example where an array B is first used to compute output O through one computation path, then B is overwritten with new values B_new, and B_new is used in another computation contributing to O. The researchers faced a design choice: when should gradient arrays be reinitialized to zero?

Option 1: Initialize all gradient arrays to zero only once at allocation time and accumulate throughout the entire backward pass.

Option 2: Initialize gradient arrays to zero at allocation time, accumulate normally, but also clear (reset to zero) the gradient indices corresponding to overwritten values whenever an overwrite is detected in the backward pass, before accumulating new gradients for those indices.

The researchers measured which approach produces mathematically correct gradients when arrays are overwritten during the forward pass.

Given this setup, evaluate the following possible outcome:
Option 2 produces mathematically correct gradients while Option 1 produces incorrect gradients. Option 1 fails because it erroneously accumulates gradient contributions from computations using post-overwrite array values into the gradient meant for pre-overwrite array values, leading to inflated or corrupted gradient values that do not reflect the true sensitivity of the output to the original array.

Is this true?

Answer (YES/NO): YES